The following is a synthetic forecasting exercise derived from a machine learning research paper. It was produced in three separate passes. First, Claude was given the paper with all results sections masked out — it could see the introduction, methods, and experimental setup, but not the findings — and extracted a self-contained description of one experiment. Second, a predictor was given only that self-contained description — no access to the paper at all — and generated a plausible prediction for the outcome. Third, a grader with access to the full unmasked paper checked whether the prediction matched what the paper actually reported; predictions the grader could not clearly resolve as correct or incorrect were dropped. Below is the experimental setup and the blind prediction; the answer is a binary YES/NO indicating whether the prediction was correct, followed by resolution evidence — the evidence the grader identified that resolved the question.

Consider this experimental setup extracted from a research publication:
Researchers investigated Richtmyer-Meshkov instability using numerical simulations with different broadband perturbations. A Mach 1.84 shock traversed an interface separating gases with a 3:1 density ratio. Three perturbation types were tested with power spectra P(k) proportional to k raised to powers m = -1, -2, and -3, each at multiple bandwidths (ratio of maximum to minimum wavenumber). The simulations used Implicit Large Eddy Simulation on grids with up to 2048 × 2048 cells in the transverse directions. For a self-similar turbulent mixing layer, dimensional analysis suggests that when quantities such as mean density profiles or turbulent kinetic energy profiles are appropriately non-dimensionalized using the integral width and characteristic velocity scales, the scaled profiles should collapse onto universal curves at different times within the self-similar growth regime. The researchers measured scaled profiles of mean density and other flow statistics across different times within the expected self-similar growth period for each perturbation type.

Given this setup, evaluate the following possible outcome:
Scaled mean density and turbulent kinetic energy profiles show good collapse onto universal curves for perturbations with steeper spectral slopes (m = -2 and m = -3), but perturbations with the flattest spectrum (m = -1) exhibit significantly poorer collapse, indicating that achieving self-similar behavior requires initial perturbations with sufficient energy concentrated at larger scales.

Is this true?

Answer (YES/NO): NO